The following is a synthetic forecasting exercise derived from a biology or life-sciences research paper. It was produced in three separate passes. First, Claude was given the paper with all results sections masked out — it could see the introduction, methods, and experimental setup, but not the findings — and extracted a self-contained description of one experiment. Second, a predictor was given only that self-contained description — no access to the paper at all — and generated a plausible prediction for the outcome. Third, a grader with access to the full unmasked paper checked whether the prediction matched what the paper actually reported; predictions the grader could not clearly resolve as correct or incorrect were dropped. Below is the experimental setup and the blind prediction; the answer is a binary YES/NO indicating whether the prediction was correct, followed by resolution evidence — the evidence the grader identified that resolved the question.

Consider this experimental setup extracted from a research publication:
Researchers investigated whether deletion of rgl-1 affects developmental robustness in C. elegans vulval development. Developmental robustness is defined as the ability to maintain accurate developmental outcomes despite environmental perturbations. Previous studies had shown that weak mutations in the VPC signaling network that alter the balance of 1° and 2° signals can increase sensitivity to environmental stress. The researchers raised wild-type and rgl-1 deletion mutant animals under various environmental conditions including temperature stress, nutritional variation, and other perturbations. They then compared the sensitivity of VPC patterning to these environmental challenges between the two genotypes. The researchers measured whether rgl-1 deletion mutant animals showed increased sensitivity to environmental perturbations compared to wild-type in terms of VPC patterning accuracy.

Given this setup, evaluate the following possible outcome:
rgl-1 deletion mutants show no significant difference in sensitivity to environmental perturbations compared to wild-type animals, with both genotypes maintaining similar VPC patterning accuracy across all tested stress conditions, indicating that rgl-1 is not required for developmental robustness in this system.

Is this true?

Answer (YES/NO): NO